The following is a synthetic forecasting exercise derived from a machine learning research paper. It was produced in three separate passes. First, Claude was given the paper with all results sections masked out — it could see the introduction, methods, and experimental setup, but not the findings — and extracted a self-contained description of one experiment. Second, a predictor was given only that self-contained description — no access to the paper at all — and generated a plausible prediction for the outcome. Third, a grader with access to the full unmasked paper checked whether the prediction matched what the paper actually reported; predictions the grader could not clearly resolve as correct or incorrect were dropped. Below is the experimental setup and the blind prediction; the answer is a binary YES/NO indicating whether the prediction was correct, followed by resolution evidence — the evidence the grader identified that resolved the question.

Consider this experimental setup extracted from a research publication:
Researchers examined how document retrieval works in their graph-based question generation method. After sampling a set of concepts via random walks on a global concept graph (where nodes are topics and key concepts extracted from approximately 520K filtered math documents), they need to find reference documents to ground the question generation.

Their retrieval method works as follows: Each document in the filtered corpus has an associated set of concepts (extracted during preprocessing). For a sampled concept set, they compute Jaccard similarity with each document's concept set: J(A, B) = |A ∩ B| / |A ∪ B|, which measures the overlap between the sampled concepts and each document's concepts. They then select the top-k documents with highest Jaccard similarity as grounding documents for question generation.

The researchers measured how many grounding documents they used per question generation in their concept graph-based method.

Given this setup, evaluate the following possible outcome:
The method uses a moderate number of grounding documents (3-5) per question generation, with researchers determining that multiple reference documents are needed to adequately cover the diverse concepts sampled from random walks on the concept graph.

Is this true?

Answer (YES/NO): NO